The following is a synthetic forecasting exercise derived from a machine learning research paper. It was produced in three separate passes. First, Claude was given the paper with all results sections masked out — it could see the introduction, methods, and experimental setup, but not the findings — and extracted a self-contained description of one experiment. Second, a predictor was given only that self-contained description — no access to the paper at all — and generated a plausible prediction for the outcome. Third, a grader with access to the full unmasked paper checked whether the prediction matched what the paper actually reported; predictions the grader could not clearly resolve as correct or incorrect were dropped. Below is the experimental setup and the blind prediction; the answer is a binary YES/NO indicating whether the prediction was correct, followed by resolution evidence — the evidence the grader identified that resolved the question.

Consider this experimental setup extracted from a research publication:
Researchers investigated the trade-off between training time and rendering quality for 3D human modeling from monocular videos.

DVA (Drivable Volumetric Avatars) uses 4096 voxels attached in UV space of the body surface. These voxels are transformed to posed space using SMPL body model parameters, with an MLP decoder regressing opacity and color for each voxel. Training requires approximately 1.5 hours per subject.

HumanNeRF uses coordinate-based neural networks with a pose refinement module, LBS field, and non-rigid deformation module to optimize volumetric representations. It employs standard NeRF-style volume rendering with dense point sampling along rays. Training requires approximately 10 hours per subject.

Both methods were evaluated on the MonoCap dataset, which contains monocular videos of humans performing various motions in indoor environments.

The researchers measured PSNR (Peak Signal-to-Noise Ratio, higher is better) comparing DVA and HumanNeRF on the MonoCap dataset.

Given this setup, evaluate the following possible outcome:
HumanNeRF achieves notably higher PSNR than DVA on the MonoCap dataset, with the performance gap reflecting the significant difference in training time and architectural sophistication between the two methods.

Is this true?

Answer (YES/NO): NO